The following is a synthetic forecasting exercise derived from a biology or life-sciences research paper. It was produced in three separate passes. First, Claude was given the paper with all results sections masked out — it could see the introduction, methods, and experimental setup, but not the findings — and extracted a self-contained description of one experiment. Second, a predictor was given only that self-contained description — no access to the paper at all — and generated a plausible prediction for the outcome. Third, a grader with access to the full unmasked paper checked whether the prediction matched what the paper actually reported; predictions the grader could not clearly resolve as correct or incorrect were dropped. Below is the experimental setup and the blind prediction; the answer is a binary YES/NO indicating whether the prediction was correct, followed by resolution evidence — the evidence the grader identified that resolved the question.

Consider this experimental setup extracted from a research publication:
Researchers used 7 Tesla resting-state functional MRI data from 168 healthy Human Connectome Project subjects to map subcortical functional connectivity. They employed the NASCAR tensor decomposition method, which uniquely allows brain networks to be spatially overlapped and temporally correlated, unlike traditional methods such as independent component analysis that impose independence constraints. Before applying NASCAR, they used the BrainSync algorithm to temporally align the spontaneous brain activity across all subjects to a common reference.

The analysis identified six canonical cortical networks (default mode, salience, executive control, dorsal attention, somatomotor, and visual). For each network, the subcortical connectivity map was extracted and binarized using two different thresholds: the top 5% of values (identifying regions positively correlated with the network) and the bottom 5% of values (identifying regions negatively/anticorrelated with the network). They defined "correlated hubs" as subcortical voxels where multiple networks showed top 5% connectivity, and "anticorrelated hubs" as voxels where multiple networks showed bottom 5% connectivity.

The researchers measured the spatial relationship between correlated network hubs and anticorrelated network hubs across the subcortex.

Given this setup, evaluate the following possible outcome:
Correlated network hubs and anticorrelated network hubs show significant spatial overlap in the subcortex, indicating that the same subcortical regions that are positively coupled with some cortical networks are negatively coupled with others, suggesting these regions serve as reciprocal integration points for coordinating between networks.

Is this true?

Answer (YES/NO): YES